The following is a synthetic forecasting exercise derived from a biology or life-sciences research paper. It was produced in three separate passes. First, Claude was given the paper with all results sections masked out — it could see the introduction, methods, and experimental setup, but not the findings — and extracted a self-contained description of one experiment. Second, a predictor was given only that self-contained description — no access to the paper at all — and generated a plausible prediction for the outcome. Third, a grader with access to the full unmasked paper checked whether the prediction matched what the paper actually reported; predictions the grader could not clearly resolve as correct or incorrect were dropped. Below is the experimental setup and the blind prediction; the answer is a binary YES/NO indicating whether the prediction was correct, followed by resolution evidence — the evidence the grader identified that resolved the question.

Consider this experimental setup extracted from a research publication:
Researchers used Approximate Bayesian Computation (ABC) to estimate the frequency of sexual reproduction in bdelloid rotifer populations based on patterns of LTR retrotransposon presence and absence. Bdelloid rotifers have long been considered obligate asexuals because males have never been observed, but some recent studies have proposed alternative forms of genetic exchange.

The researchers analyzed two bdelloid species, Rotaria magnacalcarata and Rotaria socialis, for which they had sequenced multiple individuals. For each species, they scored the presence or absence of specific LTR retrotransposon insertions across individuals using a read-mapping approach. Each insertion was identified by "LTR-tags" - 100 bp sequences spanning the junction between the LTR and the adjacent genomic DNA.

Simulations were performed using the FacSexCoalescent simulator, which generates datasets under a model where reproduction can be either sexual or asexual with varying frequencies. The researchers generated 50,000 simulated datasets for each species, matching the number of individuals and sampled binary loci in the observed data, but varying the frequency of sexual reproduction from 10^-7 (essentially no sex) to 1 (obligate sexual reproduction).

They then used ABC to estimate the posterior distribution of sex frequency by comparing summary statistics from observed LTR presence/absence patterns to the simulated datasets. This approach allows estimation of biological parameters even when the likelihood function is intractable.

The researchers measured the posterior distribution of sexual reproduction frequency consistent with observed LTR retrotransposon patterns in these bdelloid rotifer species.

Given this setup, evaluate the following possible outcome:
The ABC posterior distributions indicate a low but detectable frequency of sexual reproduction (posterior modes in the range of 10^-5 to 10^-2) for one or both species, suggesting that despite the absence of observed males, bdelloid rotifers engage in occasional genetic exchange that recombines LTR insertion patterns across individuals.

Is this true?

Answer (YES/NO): NO